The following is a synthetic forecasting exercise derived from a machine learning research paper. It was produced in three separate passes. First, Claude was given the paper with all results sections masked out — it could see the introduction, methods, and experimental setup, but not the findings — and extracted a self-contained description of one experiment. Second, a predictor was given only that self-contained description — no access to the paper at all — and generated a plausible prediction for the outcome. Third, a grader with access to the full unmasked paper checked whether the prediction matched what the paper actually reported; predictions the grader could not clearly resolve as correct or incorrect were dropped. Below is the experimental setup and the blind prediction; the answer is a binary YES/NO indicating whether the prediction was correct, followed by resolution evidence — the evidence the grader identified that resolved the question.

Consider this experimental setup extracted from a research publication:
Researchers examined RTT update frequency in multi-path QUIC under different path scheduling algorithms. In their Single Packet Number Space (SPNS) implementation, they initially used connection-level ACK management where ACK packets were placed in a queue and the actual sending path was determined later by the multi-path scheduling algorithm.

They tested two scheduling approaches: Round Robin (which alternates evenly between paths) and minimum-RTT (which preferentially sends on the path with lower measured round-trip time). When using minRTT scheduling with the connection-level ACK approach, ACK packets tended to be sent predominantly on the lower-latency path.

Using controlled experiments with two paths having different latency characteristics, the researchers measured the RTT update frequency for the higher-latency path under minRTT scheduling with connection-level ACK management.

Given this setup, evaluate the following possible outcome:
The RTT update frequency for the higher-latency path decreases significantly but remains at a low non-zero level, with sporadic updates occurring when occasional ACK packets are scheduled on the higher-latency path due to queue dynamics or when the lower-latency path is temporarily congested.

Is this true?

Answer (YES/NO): NO